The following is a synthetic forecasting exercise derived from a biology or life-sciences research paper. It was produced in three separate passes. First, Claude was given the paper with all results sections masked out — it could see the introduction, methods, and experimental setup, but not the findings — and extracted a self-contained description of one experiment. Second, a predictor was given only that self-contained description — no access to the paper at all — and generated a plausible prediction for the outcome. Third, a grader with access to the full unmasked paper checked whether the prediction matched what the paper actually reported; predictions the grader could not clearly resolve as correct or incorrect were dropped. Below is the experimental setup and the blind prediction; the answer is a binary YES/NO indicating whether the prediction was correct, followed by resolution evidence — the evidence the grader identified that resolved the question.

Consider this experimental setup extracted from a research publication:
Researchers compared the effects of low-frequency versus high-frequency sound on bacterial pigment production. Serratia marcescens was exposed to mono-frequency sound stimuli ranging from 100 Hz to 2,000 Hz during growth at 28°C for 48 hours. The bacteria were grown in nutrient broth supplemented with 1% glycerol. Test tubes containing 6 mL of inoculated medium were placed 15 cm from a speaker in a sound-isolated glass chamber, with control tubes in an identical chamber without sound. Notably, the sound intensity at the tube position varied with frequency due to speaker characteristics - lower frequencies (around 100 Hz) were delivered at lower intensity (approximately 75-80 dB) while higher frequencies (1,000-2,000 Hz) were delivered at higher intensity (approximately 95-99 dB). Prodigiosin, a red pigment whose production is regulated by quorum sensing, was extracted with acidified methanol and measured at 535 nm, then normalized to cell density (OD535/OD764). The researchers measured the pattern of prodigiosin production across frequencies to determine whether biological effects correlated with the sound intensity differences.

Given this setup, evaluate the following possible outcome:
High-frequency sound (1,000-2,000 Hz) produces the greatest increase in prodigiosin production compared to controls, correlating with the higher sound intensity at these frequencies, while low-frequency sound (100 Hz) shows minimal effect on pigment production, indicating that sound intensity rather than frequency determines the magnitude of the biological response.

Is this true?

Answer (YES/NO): NO